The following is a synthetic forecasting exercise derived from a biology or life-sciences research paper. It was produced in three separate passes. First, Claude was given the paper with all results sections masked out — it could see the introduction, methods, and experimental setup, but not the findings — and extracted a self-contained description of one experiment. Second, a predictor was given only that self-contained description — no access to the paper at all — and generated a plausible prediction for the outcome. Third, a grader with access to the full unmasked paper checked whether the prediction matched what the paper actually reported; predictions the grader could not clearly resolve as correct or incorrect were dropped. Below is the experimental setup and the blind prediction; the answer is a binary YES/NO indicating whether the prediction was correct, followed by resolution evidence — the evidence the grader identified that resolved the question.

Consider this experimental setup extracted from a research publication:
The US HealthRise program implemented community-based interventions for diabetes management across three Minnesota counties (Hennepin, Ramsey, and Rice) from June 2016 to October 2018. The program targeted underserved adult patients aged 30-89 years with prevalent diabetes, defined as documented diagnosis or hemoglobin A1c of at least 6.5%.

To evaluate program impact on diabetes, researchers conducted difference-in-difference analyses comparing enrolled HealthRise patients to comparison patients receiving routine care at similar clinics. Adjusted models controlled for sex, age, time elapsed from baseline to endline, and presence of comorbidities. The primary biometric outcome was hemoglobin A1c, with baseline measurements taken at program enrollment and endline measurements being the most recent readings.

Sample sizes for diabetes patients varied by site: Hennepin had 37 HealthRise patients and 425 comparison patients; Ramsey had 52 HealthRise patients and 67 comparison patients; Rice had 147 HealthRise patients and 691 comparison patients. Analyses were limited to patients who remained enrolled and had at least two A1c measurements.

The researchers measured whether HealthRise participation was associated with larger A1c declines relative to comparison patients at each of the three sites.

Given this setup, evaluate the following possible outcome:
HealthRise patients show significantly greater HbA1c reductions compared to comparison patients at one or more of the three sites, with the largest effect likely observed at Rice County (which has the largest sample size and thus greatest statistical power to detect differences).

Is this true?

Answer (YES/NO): NO